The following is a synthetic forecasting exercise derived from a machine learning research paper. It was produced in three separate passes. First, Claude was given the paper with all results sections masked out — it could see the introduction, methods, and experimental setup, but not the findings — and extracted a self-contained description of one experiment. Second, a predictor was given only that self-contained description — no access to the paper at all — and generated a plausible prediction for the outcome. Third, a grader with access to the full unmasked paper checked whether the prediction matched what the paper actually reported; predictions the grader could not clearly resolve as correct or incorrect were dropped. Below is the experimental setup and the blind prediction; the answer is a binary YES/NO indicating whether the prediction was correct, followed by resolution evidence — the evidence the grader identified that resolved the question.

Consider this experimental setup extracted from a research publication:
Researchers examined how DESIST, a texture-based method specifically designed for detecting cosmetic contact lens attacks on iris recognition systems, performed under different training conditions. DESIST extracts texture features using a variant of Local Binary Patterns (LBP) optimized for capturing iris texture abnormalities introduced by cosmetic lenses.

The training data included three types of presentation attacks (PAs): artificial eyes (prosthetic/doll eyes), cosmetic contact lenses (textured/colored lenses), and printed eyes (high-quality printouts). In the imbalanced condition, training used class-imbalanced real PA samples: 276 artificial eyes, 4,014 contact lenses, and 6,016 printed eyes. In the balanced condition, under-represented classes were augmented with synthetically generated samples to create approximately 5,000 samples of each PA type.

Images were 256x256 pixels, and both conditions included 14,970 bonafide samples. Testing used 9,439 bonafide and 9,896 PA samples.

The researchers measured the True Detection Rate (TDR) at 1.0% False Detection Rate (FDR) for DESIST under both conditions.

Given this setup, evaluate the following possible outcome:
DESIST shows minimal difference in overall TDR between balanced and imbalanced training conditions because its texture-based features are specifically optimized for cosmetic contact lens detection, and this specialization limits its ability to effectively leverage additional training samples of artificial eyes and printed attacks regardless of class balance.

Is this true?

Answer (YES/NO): NO